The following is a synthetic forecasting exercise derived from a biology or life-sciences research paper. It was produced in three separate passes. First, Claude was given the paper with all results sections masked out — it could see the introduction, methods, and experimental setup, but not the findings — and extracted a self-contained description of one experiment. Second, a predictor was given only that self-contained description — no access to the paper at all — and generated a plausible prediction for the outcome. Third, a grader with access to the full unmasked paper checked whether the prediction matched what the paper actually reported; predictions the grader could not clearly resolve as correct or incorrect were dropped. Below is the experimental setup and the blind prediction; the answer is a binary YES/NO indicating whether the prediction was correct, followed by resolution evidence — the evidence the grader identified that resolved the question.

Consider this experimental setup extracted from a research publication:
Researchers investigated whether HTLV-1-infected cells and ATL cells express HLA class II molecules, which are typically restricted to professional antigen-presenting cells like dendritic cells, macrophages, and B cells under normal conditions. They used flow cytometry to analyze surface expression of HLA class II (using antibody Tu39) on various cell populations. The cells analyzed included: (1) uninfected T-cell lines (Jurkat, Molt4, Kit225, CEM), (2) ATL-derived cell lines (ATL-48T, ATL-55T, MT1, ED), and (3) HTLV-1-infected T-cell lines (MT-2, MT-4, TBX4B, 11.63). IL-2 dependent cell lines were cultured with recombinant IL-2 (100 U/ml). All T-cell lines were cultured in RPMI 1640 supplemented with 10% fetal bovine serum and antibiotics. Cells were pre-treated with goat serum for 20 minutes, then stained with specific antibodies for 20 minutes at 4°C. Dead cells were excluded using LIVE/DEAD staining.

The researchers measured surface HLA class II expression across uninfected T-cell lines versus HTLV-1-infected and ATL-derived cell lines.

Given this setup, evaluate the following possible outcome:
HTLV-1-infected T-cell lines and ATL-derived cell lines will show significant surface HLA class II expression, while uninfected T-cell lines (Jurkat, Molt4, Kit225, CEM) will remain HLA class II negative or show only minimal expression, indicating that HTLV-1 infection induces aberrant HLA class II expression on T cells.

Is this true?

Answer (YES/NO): NO